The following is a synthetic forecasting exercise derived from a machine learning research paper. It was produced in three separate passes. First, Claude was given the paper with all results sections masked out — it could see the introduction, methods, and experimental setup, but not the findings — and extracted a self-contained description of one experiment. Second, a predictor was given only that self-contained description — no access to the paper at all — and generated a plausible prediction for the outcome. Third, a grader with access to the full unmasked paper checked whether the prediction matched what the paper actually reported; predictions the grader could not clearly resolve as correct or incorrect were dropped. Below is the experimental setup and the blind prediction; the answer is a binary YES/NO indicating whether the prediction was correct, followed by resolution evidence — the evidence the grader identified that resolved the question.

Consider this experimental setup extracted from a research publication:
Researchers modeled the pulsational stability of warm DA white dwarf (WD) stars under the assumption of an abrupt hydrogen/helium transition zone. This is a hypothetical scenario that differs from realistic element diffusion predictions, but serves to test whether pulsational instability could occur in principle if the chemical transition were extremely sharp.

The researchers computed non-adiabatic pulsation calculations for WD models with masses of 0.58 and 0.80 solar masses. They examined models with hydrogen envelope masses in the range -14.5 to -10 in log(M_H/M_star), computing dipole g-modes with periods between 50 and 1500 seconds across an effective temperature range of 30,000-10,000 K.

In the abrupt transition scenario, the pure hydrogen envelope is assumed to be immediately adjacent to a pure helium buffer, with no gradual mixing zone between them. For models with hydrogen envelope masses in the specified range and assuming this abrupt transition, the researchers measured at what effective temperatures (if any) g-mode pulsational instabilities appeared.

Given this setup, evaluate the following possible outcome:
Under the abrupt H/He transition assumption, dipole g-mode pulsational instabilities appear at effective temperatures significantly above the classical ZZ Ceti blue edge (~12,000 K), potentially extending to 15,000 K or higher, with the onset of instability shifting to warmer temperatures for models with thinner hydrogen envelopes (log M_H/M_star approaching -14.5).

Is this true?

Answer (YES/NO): NO